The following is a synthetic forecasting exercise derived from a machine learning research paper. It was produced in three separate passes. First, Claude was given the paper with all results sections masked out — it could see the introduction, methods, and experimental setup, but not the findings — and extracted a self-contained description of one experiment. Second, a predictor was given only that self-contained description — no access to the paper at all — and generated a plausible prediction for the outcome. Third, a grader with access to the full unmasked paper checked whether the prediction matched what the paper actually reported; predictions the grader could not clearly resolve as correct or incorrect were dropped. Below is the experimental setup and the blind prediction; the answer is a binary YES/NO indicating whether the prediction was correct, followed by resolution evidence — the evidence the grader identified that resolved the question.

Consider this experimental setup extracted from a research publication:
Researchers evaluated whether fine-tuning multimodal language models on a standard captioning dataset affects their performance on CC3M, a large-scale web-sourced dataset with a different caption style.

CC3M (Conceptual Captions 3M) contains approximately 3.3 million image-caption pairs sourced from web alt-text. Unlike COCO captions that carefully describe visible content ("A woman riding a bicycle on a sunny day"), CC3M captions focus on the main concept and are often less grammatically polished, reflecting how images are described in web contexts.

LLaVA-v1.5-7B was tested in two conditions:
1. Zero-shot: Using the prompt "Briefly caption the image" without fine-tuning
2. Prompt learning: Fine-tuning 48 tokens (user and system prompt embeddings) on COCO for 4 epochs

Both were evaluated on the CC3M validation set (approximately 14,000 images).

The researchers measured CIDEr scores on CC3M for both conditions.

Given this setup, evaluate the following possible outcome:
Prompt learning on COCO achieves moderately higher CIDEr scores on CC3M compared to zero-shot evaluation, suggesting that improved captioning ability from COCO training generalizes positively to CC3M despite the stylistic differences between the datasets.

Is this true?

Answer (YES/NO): YES